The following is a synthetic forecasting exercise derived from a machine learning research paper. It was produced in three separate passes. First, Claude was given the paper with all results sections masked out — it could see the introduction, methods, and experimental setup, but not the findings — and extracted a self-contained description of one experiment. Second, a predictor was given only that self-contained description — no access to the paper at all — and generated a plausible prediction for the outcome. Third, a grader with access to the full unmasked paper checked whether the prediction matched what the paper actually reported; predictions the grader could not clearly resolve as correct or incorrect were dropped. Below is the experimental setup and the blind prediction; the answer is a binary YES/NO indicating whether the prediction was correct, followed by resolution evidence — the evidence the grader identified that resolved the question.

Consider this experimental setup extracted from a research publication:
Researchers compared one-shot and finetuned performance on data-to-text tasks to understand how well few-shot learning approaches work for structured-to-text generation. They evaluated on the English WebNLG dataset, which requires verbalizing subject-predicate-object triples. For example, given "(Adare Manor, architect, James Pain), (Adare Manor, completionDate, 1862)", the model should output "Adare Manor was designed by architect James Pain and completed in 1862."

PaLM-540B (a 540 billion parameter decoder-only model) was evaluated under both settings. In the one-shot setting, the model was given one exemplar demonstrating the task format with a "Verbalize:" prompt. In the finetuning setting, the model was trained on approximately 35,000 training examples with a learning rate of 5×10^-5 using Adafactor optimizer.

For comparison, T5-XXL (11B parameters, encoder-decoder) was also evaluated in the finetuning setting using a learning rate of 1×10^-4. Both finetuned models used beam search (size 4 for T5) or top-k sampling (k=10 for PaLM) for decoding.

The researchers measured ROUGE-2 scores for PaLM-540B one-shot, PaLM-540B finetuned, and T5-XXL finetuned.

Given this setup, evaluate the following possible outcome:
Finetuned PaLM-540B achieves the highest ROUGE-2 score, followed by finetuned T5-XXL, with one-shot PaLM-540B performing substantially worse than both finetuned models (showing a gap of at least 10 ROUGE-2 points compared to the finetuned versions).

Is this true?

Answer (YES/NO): NO